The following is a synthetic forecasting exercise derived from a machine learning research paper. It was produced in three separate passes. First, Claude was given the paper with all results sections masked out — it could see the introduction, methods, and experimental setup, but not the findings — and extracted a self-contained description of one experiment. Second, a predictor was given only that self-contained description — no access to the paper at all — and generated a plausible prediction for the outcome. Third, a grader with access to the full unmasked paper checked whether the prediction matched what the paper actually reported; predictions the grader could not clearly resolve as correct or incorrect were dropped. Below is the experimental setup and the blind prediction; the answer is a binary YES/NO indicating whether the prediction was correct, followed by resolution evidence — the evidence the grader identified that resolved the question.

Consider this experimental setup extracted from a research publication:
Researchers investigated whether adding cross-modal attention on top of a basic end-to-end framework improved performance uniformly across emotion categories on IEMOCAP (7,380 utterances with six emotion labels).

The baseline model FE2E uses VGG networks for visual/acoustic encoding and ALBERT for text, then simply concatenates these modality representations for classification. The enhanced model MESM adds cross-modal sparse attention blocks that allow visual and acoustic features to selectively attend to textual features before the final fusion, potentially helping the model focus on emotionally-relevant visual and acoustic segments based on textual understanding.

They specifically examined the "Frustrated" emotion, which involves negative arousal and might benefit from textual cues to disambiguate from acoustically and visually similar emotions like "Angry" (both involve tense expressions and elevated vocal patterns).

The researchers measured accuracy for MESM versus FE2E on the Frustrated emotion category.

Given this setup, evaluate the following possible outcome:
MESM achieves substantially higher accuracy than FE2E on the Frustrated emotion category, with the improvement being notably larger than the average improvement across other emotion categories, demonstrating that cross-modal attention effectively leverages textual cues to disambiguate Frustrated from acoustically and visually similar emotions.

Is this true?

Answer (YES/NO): NO